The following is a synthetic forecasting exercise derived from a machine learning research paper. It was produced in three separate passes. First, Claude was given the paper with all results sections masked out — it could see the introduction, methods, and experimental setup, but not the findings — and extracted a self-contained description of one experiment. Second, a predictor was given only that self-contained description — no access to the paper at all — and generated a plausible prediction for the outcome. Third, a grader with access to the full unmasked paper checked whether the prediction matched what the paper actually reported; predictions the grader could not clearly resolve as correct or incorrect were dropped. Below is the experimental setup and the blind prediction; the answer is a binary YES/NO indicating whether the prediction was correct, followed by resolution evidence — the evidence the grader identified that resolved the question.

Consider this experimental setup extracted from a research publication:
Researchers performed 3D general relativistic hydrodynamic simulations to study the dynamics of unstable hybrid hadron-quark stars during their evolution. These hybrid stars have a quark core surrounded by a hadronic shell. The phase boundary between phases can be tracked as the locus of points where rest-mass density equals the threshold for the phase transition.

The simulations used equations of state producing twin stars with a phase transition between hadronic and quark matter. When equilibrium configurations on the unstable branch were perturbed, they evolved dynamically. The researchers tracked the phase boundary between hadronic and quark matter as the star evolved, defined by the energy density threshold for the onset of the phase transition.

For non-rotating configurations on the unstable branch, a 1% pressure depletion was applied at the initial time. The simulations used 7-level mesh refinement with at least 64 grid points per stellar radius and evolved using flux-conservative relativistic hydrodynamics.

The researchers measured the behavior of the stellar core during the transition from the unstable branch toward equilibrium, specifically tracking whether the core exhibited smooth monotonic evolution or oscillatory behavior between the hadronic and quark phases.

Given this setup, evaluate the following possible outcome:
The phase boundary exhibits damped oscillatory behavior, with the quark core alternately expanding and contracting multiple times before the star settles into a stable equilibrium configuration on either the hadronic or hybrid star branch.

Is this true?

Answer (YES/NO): YES